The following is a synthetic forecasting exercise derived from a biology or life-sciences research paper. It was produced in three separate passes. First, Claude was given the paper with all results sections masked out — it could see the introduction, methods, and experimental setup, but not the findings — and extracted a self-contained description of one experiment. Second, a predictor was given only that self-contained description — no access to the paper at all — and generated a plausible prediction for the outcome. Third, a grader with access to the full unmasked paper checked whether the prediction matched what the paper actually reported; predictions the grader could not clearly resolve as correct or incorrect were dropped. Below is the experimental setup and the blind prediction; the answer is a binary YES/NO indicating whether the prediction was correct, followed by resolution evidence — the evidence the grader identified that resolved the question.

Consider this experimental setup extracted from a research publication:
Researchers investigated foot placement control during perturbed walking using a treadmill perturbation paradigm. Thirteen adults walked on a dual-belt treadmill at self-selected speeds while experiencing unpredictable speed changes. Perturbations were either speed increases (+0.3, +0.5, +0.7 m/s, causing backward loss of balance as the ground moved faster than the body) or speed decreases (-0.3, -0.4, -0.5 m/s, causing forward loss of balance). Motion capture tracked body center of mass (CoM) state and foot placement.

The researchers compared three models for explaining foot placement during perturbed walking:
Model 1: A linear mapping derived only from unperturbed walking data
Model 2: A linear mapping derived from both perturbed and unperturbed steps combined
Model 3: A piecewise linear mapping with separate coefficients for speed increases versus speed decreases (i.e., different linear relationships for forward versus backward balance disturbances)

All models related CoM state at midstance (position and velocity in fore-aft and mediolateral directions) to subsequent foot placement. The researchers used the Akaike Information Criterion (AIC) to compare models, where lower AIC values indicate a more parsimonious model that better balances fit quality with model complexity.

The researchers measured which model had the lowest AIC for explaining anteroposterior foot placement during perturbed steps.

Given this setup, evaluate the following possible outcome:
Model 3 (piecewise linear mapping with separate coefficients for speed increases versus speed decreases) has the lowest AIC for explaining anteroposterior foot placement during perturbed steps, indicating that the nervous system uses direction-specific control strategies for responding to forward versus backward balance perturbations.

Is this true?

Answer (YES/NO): YES